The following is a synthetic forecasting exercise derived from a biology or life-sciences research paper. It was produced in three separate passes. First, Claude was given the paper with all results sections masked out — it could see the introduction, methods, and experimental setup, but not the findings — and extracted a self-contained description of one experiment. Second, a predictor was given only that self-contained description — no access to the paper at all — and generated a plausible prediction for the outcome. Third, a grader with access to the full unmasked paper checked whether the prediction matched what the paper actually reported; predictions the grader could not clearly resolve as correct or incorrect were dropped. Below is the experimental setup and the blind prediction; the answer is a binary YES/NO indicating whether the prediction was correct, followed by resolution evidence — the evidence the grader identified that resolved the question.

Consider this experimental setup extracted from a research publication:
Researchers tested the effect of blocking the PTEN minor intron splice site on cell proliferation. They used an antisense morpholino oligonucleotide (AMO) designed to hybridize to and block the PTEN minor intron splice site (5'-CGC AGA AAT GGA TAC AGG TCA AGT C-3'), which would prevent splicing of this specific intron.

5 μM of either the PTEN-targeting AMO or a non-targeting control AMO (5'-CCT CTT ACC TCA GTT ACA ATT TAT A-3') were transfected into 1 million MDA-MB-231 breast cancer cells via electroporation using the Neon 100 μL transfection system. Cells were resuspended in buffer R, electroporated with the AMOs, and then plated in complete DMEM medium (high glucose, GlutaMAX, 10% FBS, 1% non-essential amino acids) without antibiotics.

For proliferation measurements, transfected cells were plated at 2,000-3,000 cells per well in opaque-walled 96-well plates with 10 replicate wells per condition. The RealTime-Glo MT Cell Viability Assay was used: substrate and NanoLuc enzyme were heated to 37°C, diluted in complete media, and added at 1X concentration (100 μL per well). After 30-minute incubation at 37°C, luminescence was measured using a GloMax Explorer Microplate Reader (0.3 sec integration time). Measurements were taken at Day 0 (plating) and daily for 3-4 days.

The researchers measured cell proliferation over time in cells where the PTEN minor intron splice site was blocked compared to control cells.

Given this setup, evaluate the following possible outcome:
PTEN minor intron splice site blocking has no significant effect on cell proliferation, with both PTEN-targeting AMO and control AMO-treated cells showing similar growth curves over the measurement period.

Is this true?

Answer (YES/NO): NO